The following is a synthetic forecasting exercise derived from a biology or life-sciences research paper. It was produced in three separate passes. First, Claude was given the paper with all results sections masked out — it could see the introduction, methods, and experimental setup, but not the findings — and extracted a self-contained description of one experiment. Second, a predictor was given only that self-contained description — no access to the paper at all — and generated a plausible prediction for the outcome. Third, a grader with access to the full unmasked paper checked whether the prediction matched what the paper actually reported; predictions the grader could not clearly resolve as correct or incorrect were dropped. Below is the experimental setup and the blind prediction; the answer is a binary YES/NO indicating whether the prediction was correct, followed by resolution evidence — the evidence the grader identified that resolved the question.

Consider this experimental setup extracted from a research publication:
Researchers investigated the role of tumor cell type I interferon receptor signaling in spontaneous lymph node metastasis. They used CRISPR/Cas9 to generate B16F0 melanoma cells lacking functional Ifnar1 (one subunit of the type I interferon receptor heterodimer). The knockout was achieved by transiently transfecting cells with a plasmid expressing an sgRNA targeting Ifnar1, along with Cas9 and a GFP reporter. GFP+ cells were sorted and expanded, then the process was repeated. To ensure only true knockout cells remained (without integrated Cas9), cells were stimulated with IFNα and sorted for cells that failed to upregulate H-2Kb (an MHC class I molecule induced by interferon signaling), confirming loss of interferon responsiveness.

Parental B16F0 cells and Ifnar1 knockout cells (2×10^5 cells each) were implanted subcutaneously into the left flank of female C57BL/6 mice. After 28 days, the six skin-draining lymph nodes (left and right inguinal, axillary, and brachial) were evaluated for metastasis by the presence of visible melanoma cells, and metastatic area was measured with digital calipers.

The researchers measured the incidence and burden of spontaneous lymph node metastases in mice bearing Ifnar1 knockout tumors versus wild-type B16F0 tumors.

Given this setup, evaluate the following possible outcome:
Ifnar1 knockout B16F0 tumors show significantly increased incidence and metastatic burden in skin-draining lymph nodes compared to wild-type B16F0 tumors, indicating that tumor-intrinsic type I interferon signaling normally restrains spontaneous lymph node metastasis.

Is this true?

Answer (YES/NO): NO